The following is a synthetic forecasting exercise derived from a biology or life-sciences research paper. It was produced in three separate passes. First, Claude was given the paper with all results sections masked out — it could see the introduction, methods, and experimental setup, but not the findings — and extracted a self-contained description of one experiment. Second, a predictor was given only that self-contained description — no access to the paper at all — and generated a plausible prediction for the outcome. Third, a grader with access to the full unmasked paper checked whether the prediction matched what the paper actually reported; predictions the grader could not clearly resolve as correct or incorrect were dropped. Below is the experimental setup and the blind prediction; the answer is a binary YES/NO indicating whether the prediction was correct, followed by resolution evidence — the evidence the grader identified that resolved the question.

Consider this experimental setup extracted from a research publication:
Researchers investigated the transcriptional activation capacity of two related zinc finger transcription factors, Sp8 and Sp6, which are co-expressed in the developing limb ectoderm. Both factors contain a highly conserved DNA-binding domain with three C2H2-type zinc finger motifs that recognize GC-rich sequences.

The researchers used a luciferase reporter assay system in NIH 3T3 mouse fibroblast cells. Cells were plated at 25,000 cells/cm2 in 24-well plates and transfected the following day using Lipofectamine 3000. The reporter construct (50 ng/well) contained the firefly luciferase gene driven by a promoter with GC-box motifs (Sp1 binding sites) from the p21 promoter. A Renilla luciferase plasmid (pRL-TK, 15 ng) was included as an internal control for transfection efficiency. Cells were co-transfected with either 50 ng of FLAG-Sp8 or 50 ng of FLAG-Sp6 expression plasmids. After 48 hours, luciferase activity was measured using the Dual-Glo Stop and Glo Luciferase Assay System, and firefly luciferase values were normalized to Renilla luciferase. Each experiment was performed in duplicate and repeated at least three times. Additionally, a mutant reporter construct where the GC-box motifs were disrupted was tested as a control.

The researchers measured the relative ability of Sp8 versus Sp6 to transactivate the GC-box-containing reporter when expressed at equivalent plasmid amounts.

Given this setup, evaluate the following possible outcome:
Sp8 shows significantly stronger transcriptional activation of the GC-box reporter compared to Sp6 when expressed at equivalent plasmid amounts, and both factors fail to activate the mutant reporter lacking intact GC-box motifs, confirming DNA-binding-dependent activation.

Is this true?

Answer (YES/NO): YES